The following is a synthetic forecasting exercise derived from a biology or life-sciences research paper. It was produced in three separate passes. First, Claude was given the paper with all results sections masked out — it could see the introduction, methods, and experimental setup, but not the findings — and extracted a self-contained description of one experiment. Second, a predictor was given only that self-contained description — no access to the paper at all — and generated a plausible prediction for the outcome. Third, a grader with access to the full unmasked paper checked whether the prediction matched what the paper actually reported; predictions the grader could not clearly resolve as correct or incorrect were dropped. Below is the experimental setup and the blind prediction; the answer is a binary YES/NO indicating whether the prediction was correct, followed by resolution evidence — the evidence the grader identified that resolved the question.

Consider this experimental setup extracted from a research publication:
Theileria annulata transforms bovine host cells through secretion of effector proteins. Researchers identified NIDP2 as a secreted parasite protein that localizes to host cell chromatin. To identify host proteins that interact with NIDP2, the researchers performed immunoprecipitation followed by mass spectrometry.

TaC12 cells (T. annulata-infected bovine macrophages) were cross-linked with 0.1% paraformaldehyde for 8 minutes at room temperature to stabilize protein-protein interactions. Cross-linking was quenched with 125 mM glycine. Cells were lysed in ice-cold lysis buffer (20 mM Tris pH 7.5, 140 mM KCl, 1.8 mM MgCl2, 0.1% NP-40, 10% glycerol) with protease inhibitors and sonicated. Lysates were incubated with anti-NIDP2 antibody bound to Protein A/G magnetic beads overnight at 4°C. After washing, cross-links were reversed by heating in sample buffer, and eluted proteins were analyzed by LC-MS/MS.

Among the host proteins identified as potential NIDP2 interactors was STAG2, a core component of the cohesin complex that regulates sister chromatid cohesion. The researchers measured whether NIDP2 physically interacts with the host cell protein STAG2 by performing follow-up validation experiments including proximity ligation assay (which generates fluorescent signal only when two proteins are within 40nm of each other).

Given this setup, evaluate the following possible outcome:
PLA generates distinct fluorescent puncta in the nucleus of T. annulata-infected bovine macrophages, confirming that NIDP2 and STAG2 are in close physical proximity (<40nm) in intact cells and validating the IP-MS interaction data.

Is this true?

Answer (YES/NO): YES